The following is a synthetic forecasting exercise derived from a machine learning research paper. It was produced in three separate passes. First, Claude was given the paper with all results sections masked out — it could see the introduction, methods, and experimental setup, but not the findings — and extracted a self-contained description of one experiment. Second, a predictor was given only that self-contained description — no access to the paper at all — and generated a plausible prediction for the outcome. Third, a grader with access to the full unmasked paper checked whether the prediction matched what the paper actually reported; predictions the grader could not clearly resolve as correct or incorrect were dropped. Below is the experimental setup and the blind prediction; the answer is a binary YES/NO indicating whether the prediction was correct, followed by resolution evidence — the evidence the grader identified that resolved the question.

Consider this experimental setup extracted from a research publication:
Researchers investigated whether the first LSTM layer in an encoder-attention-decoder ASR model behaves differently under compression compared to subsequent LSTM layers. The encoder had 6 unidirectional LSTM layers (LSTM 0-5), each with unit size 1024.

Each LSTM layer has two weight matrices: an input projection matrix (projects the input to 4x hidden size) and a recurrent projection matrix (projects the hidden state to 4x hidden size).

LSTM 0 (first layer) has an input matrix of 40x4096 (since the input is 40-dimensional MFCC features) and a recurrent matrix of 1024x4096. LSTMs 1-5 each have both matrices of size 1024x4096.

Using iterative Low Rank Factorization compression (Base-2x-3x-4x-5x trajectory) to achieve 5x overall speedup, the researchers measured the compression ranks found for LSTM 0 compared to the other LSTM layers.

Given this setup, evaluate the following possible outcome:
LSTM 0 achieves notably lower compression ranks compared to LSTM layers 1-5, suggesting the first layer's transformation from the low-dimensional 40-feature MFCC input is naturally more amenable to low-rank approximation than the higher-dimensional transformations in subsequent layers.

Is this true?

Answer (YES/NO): NO